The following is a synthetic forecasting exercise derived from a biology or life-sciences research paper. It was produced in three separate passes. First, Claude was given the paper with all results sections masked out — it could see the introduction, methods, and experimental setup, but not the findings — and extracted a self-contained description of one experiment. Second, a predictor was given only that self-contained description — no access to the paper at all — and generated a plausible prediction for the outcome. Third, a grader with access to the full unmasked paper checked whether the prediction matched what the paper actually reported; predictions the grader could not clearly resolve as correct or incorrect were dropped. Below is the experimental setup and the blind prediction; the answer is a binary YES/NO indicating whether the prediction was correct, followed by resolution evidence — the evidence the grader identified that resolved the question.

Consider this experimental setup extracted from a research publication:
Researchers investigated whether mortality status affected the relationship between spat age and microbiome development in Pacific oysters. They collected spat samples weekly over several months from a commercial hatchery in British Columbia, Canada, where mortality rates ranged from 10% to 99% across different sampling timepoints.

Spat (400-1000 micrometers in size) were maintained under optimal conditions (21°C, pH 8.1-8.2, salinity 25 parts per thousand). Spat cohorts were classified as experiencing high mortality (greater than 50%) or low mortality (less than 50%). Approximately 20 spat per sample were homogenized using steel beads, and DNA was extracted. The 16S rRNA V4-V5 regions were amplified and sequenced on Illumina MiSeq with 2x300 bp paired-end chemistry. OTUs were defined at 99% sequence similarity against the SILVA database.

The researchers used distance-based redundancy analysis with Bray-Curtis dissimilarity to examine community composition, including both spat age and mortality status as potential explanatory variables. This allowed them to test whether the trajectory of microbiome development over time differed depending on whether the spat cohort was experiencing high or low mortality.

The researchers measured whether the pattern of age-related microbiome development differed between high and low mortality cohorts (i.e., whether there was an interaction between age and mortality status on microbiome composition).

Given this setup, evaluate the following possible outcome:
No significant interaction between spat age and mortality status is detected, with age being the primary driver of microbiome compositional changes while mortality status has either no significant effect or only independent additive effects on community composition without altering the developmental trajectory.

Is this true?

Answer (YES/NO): YES